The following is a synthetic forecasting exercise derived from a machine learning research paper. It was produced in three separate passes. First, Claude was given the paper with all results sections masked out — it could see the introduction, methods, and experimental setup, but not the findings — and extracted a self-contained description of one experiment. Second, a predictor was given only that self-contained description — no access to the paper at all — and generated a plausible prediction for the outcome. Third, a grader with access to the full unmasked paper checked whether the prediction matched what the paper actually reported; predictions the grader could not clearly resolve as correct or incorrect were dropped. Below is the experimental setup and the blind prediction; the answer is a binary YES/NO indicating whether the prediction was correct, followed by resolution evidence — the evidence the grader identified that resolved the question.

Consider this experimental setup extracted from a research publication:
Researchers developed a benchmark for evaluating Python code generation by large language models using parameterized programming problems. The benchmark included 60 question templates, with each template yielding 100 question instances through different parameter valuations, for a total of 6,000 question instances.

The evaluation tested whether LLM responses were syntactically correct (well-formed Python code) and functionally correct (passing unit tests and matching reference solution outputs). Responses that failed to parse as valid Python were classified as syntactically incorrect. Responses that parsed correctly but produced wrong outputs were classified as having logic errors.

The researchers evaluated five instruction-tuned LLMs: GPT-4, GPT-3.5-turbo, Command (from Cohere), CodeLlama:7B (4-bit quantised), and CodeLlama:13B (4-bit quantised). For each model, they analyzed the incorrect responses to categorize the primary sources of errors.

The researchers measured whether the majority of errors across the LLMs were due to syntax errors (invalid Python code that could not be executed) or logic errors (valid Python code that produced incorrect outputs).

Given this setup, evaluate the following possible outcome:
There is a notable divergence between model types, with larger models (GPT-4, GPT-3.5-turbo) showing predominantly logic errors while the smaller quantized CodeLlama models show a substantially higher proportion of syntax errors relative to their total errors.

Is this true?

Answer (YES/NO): NO